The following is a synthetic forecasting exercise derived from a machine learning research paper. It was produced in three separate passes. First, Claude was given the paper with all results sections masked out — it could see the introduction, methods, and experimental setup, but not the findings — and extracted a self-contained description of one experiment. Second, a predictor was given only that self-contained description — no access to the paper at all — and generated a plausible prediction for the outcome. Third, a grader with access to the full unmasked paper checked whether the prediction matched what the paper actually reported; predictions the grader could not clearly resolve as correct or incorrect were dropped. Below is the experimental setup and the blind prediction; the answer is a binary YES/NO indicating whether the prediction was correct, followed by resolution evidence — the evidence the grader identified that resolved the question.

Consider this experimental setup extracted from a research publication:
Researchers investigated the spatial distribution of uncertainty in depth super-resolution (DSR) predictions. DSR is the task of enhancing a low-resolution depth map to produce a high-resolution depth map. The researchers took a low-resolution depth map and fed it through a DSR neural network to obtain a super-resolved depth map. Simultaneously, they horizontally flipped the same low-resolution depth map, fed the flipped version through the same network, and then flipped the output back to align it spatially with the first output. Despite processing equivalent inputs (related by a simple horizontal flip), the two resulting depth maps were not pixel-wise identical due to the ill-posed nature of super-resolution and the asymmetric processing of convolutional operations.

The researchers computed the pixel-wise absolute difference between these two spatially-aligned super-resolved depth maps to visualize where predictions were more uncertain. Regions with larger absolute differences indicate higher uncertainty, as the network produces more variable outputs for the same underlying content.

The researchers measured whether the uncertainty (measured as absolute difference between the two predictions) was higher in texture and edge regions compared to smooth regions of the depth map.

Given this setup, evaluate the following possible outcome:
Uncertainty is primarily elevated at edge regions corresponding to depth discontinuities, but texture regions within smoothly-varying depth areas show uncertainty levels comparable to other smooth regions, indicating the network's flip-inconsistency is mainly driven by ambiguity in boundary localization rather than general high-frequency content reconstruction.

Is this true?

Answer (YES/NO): NO